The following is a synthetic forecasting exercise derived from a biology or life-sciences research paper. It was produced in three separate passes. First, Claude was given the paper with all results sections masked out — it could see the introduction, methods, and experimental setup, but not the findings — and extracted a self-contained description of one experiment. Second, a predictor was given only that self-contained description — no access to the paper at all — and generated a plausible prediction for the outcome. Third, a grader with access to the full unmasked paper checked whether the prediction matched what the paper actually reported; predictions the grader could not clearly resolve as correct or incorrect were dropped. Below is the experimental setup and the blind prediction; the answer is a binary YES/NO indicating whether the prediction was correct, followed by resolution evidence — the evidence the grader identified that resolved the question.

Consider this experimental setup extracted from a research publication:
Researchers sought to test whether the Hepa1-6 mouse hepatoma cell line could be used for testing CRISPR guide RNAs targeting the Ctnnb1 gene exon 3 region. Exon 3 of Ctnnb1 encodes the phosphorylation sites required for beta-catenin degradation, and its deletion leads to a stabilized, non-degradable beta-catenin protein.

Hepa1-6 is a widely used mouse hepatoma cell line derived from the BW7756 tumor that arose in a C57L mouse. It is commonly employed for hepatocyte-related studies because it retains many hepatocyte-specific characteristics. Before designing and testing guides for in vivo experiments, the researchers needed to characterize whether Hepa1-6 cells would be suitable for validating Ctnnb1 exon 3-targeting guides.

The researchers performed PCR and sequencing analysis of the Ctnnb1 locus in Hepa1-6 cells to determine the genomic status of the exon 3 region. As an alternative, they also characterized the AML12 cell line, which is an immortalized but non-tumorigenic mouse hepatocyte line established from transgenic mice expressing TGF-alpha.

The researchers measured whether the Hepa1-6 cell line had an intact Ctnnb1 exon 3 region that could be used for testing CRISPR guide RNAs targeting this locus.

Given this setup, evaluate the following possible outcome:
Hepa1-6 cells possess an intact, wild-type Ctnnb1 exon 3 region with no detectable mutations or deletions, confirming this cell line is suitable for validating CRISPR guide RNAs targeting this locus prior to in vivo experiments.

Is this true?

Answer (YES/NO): NO